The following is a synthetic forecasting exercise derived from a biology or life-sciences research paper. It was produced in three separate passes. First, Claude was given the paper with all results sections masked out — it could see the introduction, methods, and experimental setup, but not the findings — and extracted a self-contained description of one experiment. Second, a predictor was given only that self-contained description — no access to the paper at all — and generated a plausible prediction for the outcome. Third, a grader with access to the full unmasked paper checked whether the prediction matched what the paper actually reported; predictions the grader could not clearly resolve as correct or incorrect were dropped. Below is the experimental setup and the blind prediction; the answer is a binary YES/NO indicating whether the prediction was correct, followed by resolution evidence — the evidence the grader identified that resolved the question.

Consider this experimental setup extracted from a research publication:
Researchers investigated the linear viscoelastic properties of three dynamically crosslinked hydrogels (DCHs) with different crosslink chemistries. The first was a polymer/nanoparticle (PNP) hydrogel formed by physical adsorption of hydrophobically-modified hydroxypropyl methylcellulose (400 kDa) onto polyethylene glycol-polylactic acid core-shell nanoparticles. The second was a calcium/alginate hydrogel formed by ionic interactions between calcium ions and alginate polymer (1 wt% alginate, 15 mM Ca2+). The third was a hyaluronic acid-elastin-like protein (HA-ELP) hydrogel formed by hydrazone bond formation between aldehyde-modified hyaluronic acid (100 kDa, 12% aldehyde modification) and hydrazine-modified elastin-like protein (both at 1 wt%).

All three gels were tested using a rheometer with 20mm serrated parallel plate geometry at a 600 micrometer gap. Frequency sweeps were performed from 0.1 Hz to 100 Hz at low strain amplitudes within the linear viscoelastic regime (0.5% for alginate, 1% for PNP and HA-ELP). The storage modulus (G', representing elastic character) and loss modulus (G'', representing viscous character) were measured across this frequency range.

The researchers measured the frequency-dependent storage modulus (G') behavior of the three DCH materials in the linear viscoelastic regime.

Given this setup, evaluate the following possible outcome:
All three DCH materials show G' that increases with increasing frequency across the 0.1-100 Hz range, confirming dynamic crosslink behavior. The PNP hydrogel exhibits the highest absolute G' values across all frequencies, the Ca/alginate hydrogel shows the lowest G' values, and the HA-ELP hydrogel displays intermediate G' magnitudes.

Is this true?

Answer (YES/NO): NO